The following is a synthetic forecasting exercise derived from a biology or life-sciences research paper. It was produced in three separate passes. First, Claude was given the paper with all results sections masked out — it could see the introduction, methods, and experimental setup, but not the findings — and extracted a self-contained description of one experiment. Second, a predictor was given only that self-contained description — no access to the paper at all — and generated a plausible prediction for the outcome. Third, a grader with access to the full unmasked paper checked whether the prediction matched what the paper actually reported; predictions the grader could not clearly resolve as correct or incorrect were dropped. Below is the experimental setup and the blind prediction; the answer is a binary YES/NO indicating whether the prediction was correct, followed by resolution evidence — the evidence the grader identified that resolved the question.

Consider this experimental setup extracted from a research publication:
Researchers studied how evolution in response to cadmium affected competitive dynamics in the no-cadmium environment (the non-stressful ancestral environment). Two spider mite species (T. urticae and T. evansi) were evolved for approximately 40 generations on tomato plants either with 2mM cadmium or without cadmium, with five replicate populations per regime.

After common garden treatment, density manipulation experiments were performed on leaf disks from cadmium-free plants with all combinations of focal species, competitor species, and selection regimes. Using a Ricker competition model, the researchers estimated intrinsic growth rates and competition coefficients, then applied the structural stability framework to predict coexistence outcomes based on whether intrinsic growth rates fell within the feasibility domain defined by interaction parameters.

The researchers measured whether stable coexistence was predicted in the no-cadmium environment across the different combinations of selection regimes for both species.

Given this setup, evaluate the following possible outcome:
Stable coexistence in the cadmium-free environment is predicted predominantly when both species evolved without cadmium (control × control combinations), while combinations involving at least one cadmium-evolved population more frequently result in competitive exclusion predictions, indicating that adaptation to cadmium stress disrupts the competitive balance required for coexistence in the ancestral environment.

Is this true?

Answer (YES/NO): NO